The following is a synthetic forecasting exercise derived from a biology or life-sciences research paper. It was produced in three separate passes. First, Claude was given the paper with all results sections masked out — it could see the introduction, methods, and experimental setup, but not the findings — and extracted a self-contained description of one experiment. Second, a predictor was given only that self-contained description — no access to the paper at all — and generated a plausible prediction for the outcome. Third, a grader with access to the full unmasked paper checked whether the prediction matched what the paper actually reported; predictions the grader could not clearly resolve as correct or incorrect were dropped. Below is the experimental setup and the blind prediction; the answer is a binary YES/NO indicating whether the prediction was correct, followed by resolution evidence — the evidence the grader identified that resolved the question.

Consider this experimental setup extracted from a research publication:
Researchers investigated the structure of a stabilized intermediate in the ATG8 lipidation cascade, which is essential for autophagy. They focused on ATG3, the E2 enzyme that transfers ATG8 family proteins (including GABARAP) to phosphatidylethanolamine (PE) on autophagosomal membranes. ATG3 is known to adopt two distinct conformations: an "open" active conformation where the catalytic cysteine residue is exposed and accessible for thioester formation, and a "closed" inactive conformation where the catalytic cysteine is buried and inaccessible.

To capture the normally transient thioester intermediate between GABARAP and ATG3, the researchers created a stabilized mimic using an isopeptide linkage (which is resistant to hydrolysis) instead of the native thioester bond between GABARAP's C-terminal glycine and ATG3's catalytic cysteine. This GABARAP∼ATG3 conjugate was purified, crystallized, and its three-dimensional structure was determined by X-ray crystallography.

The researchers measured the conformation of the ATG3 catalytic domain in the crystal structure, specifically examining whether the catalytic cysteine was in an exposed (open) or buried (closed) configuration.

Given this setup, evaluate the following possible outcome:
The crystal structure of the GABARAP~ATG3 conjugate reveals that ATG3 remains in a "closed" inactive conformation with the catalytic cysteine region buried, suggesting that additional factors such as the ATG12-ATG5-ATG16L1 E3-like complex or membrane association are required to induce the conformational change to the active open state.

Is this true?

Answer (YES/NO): NO